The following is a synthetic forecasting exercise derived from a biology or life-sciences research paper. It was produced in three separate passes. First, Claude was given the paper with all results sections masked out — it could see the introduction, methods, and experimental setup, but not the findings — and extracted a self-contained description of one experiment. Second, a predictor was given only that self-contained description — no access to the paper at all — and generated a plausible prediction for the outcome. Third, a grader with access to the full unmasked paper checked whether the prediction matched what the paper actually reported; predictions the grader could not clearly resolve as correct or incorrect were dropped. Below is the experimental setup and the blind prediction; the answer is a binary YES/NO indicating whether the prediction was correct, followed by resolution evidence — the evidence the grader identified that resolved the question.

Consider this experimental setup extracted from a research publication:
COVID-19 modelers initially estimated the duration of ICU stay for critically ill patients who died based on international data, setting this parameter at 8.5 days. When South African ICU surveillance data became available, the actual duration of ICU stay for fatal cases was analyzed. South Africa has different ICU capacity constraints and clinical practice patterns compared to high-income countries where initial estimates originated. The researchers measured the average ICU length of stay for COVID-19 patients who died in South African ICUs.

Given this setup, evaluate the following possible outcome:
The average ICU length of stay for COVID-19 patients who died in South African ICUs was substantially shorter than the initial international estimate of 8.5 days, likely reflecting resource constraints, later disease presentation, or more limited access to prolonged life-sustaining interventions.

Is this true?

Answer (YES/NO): YES